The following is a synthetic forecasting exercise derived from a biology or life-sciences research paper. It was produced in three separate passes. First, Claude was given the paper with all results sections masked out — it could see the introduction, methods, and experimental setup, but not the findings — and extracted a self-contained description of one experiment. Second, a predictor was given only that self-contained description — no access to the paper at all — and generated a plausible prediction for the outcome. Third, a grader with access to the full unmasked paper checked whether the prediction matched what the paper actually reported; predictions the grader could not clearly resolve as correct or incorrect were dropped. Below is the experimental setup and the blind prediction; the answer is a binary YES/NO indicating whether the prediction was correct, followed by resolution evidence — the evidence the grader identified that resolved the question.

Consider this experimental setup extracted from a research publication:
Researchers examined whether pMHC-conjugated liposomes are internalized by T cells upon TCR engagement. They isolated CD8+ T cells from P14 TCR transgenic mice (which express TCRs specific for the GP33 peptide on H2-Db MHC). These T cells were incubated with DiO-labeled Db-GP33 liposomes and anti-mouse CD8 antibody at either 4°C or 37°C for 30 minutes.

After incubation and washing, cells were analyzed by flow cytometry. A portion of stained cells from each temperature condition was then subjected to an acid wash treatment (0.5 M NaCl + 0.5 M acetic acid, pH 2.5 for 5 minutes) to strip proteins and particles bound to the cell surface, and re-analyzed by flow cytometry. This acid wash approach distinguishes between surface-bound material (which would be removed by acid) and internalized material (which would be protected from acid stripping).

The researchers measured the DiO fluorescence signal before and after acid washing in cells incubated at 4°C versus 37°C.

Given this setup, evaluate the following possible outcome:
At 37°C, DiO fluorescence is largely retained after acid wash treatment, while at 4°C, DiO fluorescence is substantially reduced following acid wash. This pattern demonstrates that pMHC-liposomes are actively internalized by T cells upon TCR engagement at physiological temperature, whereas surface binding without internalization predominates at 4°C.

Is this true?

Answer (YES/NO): YES